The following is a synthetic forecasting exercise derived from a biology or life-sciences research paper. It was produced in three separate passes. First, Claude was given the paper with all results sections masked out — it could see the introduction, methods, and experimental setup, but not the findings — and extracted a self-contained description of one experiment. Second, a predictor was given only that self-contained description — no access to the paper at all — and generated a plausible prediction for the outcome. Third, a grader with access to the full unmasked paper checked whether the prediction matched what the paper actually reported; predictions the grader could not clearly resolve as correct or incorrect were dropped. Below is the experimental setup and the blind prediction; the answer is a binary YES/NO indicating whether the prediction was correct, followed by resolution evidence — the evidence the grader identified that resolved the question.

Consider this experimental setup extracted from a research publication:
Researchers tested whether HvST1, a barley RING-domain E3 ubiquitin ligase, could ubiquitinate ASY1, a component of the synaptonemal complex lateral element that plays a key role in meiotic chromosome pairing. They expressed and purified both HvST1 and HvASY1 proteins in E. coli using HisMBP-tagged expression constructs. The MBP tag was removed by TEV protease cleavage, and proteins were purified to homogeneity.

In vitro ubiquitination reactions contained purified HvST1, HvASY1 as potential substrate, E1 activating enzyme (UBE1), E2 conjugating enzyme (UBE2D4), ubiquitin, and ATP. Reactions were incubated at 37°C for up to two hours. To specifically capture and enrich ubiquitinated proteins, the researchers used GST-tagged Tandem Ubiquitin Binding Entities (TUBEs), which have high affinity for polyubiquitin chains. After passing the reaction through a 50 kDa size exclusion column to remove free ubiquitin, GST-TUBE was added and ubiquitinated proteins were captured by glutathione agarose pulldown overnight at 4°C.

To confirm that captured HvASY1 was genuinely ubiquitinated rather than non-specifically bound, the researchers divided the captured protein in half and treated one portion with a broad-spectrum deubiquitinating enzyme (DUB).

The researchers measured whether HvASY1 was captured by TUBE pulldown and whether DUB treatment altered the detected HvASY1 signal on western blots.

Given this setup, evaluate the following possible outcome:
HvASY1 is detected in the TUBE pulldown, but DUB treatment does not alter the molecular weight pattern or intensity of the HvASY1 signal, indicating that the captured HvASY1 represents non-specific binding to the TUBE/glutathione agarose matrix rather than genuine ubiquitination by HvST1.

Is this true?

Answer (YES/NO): NO